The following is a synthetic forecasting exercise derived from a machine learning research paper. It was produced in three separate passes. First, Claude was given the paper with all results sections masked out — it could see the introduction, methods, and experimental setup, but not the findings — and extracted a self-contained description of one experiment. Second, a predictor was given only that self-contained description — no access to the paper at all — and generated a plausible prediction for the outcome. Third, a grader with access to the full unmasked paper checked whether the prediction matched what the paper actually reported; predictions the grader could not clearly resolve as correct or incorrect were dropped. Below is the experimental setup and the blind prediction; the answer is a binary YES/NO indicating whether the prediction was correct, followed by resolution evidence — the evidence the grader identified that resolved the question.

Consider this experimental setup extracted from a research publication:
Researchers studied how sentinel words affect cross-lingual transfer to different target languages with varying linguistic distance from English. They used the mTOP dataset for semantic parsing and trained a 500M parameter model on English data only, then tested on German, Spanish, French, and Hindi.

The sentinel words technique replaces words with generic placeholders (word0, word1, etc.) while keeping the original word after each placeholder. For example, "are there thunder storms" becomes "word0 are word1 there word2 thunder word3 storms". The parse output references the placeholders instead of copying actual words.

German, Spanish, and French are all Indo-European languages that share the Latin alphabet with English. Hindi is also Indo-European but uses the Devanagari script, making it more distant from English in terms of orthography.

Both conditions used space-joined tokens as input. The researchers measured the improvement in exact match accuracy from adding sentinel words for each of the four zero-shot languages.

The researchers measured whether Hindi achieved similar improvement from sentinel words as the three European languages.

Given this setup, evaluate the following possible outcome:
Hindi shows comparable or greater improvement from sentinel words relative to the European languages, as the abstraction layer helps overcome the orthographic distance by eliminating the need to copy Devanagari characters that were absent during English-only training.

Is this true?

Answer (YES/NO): NO